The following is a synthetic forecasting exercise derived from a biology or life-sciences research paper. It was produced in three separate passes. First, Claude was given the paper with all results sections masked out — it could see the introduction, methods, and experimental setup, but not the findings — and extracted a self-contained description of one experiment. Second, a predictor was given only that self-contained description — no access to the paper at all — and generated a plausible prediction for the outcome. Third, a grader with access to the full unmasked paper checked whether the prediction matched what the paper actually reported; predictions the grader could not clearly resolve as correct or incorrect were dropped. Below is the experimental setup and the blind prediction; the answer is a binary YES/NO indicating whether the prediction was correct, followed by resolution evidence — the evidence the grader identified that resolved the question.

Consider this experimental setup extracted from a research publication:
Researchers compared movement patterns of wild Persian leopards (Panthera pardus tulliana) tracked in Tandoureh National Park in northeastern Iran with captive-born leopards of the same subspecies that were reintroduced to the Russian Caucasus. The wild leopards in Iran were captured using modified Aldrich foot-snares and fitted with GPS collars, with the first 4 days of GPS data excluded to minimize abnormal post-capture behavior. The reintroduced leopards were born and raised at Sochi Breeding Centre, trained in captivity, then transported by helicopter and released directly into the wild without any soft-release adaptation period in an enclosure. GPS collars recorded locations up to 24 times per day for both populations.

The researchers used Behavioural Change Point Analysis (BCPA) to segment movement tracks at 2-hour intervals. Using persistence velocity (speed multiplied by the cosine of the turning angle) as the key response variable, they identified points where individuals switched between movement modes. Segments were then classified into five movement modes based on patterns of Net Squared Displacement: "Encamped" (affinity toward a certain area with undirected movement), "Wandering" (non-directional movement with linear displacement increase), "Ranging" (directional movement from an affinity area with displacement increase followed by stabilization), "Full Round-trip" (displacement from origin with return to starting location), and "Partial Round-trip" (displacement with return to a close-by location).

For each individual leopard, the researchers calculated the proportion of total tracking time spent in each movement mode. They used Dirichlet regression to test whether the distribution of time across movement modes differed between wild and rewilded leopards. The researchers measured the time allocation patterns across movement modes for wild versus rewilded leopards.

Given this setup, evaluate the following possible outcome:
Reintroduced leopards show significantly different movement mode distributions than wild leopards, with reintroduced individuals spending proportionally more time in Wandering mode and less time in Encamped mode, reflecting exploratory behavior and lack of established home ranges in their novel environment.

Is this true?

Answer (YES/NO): NO